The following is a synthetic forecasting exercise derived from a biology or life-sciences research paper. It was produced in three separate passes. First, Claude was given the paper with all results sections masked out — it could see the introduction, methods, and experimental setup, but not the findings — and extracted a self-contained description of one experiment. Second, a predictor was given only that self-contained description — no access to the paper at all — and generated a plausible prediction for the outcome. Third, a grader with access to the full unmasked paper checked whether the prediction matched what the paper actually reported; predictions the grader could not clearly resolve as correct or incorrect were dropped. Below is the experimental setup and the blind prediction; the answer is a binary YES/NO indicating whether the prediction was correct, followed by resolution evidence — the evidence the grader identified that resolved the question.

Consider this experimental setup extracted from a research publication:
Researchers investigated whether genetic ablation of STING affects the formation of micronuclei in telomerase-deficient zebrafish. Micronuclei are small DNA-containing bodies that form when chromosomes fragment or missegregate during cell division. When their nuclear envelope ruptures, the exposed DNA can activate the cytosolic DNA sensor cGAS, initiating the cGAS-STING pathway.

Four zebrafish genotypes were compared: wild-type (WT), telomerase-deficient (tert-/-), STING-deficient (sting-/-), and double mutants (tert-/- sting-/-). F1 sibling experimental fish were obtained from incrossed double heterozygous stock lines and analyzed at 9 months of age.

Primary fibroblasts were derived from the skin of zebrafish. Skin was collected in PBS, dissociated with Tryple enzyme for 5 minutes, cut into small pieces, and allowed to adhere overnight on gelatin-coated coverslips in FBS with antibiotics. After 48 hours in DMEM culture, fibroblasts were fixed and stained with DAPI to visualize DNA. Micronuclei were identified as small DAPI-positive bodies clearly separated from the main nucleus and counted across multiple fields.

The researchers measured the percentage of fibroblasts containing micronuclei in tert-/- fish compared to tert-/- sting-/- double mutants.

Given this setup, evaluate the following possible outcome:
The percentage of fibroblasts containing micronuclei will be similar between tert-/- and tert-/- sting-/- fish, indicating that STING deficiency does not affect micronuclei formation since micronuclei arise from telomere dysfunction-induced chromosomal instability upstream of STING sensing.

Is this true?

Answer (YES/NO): YES